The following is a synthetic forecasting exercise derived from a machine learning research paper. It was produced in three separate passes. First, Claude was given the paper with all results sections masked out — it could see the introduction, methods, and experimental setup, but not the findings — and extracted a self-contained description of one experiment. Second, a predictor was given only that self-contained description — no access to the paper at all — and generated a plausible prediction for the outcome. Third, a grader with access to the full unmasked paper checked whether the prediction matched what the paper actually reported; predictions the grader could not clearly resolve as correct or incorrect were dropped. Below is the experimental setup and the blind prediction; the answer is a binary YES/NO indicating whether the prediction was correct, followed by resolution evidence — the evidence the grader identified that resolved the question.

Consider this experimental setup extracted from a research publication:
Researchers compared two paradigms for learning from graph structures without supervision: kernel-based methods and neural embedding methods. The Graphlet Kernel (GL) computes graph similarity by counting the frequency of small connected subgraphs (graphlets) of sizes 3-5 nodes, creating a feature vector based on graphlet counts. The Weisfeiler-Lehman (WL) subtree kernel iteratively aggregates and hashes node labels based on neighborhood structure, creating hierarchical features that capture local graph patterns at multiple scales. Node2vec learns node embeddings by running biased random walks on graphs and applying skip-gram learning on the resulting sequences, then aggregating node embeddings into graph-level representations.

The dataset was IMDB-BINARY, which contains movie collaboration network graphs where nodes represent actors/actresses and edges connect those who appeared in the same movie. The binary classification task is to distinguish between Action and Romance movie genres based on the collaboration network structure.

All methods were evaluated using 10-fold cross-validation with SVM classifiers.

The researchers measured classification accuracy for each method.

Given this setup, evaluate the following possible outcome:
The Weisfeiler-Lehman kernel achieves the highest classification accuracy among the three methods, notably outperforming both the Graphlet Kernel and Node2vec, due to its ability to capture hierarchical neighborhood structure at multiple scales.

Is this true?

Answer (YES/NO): YES